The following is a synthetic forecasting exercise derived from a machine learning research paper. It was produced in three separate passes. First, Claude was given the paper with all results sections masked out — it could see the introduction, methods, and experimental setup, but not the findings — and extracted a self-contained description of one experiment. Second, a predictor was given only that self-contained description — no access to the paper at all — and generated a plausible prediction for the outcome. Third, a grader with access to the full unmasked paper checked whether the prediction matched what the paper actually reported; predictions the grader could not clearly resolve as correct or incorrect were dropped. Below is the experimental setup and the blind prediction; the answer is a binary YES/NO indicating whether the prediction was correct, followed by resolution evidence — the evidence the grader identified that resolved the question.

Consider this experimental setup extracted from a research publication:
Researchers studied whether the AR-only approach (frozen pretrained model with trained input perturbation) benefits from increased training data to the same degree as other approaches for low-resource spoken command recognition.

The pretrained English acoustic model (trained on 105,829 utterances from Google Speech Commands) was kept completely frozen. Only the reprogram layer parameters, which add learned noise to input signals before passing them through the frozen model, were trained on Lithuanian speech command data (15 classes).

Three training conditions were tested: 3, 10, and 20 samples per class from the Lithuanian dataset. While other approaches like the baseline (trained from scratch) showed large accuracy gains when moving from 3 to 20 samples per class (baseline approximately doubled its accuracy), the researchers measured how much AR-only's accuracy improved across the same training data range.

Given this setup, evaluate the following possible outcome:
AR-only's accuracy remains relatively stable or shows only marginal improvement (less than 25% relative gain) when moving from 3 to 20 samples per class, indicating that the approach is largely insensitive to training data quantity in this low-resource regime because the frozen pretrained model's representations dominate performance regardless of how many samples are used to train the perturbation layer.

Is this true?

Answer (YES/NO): NO